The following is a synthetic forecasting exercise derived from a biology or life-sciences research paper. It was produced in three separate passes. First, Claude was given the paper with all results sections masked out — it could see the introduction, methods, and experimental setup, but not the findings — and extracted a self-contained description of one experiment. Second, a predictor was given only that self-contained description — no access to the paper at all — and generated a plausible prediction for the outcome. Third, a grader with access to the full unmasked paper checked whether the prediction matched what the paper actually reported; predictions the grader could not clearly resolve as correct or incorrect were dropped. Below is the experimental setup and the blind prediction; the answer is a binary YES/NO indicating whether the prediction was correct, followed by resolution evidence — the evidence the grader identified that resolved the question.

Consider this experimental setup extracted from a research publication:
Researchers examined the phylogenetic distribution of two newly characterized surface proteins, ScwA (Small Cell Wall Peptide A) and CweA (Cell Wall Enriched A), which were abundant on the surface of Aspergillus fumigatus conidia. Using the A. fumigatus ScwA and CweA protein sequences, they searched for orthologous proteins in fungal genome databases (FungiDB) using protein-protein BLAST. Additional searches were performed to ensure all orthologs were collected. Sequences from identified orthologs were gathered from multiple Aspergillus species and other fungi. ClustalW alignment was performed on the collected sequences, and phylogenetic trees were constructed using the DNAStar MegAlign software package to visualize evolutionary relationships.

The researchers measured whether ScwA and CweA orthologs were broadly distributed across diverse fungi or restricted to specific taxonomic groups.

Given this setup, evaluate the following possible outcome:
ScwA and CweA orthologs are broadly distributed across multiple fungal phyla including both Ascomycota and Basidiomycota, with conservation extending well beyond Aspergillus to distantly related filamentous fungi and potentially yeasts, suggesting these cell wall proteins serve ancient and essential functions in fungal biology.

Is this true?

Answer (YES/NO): NO